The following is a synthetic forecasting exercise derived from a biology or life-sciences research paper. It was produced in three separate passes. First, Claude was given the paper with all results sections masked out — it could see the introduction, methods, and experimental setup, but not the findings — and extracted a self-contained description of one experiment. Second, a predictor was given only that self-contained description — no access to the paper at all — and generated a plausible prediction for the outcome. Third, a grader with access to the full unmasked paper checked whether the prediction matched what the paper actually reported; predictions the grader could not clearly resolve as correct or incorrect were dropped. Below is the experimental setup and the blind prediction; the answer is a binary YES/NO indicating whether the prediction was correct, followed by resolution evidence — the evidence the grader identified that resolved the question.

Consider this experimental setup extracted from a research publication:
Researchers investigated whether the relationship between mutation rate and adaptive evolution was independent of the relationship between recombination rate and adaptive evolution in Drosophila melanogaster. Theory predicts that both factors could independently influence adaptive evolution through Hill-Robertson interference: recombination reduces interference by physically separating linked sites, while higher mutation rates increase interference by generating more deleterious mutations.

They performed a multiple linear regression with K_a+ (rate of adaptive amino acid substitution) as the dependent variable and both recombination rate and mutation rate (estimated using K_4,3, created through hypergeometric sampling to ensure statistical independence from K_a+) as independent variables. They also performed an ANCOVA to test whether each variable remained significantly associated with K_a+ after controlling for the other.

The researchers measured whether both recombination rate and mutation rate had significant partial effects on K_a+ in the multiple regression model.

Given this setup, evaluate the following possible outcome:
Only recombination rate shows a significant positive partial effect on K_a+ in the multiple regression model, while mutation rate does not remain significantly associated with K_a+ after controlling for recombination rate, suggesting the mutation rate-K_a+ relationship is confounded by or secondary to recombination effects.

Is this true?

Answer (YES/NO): YES